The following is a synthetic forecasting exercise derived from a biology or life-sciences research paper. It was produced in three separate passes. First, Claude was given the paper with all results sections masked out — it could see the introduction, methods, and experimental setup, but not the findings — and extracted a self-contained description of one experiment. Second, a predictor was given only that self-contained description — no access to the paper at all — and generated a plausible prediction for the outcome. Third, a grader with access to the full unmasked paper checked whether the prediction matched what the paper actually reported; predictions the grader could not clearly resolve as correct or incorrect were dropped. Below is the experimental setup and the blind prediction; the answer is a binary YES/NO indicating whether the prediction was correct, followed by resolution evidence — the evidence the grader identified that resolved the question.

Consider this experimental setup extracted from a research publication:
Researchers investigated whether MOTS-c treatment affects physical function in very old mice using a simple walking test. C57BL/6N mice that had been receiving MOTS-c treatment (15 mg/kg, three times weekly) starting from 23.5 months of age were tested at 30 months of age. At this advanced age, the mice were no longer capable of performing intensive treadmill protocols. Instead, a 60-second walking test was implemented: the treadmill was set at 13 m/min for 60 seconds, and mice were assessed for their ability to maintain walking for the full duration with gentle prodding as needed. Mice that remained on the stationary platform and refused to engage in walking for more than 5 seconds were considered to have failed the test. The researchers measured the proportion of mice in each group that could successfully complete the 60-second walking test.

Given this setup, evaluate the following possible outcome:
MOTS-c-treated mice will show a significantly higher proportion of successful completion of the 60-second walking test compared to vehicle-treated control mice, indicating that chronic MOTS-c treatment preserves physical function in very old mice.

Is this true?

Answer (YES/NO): YES